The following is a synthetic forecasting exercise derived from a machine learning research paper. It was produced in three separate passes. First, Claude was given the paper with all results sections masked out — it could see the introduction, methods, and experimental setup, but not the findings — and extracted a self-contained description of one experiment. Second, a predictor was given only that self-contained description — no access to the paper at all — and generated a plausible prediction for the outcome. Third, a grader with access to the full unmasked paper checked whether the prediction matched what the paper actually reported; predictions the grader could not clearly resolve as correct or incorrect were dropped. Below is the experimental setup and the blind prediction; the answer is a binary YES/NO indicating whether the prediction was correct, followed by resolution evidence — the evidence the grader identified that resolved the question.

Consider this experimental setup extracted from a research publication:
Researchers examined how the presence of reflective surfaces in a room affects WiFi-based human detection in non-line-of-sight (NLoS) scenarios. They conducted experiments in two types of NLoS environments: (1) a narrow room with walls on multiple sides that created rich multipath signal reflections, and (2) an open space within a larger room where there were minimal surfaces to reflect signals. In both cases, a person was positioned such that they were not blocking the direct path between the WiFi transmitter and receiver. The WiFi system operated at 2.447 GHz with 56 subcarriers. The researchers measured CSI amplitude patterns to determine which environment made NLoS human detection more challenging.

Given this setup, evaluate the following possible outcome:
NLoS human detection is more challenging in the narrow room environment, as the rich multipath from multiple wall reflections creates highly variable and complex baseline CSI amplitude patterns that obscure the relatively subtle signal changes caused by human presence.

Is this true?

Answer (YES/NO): NO